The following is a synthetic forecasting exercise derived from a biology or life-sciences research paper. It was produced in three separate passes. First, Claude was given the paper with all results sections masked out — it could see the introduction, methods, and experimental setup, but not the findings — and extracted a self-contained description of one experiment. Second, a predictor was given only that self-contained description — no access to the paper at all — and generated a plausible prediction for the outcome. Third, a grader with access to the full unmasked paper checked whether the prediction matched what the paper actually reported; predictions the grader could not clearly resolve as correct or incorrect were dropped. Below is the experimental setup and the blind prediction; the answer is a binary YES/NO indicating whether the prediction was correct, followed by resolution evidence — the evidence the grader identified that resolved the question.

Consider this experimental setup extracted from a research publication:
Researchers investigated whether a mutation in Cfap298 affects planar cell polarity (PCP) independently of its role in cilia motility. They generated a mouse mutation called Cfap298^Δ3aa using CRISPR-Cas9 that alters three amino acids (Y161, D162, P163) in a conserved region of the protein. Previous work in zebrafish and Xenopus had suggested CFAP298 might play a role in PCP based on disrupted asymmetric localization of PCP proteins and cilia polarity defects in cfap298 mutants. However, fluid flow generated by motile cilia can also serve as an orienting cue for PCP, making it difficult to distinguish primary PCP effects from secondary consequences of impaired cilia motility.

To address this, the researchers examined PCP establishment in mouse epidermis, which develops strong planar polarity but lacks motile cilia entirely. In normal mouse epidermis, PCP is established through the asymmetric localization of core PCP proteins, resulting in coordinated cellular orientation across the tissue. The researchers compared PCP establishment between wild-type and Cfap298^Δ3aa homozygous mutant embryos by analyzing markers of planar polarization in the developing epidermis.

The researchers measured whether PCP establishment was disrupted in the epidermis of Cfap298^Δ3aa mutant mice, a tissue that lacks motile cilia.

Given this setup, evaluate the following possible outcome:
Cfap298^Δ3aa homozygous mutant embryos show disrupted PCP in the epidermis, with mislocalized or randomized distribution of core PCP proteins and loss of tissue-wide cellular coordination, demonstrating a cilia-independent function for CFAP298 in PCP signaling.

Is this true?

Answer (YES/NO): NO